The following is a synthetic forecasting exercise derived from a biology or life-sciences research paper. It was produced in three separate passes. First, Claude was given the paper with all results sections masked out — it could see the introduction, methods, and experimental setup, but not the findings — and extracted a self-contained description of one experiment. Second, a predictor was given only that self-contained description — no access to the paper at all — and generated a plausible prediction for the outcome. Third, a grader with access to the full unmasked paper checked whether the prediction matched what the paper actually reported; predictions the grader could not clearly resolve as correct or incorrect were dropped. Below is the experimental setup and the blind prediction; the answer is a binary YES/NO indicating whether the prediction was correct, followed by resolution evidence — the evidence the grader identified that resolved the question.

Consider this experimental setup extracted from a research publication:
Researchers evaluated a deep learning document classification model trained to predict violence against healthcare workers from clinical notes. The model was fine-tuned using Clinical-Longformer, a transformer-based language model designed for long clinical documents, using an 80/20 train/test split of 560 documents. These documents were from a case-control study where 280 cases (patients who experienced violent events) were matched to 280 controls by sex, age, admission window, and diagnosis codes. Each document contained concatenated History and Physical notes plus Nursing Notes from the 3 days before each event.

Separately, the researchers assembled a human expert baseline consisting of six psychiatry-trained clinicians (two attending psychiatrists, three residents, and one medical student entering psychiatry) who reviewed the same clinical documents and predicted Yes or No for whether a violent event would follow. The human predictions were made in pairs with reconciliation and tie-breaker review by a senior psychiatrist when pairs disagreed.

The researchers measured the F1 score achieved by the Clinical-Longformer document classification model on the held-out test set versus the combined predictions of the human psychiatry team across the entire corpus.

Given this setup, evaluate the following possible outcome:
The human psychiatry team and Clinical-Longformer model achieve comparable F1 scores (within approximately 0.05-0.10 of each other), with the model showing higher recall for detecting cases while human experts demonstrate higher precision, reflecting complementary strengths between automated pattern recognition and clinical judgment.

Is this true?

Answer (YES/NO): NO